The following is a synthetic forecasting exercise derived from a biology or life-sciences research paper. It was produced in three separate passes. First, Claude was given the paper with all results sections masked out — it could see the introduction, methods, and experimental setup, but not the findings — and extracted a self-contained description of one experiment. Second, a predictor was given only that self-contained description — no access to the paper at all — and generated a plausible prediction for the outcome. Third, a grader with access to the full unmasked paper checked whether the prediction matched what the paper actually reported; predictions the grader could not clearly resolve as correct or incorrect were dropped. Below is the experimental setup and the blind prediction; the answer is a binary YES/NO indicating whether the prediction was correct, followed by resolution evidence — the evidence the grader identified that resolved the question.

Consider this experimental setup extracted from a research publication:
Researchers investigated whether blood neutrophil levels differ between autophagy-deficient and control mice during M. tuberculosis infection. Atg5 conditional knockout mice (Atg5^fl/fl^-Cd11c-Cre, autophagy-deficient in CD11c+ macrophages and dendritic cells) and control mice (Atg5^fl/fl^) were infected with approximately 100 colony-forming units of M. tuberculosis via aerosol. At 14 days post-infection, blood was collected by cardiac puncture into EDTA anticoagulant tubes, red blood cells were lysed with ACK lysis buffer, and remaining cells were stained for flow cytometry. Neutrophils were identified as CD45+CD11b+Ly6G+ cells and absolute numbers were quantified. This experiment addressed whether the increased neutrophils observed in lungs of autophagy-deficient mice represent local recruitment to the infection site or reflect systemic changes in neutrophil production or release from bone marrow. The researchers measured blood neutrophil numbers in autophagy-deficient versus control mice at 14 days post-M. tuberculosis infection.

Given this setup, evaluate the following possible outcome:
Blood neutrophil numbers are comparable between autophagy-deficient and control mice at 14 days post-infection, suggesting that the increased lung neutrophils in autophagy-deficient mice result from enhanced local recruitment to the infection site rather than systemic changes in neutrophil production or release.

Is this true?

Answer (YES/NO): YES